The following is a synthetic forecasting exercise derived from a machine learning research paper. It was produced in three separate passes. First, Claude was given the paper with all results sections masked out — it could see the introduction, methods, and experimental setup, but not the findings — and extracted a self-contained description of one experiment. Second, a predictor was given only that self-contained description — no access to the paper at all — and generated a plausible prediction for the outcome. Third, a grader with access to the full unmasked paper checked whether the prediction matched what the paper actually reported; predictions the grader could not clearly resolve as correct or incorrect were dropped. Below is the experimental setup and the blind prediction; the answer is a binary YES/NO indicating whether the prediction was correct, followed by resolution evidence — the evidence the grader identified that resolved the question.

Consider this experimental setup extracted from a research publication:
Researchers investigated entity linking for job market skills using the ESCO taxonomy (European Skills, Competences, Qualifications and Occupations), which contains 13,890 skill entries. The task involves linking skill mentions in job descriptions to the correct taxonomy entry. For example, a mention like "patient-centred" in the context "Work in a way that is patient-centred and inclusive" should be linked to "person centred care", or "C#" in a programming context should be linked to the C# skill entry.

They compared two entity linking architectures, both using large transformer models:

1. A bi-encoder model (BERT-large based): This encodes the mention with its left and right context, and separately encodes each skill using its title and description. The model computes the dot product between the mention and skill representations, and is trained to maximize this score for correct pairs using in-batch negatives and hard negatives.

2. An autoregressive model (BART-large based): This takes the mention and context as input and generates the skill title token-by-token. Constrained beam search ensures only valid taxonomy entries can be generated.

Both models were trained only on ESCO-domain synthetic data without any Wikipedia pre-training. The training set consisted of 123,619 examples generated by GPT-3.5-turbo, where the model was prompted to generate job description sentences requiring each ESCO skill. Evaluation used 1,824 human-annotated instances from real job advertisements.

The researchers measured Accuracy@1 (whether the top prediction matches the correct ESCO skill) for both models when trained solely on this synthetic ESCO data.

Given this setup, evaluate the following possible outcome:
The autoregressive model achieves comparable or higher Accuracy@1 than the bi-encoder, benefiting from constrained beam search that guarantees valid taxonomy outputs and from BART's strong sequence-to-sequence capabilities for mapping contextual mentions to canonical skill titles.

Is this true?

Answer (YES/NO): NO